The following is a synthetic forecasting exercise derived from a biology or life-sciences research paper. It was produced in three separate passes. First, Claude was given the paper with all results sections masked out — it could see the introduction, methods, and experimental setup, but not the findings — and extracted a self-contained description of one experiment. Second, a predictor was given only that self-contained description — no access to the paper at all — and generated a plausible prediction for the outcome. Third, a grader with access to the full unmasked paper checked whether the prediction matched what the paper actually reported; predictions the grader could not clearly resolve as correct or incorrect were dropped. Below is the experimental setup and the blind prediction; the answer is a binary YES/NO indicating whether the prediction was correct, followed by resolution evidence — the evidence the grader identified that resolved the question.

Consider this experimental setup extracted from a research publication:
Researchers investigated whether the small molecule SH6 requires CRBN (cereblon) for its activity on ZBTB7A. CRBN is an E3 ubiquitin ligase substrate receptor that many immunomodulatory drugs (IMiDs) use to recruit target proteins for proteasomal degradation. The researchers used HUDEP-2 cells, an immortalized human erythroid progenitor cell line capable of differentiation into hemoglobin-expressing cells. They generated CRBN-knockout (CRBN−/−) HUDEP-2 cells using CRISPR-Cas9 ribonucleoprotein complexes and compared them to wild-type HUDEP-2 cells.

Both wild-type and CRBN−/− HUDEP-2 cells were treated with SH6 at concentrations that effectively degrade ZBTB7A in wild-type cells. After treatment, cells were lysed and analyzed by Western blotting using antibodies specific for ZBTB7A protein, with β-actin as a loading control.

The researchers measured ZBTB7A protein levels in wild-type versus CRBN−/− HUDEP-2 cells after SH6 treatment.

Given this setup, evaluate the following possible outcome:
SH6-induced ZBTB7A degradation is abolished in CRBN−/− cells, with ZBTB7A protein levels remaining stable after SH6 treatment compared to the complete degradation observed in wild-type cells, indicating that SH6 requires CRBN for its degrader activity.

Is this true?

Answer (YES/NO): YES